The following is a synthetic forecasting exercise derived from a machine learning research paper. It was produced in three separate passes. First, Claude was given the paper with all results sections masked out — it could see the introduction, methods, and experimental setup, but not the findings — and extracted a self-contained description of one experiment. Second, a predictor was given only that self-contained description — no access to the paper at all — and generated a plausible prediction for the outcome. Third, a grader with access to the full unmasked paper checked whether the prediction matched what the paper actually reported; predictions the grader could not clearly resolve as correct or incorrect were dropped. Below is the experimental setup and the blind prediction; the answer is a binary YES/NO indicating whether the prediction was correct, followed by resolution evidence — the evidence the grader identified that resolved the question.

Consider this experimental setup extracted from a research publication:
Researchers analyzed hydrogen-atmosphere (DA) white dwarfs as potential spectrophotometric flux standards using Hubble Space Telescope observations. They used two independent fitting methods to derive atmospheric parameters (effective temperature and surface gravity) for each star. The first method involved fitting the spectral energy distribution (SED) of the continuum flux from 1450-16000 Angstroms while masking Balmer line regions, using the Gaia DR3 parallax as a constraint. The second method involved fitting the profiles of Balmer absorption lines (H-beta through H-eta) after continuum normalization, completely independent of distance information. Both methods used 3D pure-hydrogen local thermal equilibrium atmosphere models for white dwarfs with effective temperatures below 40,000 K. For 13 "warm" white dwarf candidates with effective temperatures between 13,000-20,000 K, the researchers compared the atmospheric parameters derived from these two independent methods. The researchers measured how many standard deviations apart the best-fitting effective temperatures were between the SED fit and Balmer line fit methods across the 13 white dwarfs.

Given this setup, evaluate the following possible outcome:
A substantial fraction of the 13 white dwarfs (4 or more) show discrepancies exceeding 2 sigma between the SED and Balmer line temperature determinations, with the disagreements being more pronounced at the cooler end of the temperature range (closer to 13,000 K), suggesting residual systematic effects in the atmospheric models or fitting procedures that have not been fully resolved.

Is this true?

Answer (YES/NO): NO